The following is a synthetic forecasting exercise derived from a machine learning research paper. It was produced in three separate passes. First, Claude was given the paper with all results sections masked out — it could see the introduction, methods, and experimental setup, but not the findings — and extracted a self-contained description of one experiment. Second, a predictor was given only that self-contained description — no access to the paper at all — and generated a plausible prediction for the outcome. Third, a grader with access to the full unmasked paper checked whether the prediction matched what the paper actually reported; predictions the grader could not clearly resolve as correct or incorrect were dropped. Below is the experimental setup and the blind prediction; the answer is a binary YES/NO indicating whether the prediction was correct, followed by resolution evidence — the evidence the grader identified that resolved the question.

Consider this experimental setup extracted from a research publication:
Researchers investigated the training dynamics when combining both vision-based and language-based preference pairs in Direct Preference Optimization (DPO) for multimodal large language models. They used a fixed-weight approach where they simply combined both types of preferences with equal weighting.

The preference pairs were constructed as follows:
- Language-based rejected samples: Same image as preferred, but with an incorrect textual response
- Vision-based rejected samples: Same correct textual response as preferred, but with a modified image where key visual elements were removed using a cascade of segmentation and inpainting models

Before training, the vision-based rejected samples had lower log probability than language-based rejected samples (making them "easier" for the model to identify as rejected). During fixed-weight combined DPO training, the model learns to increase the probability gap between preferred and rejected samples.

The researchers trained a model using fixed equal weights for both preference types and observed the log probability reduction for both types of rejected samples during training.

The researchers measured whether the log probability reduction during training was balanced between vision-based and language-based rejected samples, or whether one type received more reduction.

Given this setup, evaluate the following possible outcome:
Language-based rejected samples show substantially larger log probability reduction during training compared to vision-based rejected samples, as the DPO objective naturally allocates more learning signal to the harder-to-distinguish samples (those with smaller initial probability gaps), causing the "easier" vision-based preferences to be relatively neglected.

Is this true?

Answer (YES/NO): NO